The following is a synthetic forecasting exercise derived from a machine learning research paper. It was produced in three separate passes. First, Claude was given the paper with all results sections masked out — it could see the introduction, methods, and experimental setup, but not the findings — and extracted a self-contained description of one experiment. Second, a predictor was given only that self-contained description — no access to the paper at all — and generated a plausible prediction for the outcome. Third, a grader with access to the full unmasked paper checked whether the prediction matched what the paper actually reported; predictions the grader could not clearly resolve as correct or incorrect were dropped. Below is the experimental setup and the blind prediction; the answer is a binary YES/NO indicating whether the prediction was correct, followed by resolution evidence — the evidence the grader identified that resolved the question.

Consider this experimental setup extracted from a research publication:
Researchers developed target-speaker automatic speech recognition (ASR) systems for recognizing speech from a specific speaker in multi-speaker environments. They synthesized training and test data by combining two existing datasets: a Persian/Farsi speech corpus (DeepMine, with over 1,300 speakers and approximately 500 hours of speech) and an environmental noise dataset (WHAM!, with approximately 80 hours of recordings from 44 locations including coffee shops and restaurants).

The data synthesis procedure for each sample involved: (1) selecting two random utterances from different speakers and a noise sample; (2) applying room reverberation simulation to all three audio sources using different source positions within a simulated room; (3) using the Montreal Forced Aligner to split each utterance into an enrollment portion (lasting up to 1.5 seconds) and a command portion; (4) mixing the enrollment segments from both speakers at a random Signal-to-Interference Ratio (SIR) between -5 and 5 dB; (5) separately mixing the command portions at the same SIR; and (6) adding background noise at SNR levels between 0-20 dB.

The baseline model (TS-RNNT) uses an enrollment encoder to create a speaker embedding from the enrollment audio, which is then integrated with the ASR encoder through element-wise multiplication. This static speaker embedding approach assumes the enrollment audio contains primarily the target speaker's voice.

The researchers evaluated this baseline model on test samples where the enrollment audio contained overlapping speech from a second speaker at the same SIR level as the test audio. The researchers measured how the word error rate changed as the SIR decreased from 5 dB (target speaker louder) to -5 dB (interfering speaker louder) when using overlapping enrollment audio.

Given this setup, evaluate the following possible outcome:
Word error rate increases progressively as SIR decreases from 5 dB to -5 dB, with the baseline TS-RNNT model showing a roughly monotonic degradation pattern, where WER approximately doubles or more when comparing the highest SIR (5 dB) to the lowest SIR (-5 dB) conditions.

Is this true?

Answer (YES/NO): YES